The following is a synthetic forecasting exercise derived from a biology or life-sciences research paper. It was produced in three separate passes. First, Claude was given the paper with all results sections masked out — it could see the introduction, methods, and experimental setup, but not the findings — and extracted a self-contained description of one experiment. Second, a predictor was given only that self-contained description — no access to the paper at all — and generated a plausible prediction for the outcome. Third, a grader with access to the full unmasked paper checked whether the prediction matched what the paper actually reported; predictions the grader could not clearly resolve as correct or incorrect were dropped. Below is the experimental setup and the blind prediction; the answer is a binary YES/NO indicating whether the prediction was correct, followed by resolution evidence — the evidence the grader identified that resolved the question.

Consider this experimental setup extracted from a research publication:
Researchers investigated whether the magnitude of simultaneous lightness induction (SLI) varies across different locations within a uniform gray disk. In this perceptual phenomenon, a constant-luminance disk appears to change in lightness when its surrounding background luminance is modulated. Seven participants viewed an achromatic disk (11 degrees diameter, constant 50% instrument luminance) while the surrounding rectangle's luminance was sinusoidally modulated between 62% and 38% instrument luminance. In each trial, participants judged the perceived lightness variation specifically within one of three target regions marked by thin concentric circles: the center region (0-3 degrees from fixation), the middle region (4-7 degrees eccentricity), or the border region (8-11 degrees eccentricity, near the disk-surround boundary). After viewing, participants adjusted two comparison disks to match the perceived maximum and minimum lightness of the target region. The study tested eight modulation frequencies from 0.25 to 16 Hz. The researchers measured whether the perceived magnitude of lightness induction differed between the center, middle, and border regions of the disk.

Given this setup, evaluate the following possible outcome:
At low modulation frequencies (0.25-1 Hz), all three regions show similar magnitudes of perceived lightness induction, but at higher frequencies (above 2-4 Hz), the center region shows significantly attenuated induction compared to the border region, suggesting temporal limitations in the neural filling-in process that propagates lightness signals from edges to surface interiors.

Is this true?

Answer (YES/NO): NO